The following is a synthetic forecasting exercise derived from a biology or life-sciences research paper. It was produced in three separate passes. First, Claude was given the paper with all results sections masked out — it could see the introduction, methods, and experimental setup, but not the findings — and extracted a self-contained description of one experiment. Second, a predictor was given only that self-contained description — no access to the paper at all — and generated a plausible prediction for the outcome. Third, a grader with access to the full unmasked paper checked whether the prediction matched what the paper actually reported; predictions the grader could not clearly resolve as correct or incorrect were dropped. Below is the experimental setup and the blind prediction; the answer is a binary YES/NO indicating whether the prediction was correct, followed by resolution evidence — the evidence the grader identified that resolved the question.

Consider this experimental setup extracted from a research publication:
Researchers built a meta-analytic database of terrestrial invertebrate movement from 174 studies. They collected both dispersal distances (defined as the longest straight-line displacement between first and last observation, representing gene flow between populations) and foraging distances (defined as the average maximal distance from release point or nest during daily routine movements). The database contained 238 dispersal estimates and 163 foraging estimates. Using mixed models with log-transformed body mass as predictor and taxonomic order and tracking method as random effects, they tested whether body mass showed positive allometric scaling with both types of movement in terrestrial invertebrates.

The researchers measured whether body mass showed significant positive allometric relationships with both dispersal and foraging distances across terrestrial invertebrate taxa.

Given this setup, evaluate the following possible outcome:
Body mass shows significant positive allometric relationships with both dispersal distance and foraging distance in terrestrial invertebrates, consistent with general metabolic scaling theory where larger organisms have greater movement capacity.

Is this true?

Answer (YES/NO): YES